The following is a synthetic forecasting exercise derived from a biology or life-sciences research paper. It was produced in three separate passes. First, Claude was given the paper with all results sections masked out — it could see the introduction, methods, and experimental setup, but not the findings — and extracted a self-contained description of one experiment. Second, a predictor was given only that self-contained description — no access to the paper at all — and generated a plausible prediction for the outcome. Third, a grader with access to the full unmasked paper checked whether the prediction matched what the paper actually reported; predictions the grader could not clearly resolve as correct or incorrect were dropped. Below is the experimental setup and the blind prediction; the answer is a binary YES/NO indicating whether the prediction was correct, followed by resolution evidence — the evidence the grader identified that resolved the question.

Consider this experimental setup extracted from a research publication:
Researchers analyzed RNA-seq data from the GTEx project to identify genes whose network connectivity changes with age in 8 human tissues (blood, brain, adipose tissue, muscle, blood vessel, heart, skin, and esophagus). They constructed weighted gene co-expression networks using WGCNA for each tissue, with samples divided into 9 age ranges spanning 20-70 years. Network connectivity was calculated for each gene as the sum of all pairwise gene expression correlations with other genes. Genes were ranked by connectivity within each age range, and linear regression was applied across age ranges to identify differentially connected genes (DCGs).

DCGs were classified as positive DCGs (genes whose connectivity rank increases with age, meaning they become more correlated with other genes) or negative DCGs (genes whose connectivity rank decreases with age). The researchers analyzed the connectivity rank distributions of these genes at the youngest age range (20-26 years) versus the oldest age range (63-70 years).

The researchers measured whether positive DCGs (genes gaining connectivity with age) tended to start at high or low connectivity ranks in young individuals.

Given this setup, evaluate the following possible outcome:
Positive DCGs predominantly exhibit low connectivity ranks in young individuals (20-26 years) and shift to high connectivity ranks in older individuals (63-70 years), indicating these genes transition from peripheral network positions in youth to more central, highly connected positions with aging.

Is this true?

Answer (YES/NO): NO